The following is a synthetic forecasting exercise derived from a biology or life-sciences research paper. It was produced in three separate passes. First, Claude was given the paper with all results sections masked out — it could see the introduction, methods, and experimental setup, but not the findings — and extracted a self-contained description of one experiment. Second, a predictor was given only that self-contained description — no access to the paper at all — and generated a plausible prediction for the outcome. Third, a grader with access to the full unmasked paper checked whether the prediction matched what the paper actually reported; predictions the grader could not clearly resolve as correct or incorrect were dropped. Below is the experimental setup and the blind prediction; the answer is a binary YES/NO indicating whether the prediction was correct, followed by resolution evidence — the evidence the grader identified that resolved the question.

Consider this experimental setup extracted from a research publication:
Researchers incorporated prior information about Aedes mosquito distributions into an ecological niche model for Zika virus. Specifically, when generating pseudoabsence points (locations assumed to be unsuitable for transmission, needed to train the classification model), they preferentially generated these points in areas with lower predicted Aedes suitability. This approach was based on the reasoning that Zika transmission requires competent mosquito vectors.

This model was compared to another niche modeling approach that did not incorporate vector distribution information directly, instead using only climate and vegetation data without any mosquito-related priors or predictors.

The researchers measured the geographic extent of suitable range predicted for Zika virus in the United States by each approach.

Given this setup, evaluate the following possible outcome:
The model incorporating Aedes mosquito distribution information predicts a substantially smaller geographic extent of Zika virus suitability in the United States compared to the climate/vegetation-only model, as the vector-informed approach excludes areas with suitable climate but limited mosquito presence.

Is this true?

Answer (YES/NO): NO